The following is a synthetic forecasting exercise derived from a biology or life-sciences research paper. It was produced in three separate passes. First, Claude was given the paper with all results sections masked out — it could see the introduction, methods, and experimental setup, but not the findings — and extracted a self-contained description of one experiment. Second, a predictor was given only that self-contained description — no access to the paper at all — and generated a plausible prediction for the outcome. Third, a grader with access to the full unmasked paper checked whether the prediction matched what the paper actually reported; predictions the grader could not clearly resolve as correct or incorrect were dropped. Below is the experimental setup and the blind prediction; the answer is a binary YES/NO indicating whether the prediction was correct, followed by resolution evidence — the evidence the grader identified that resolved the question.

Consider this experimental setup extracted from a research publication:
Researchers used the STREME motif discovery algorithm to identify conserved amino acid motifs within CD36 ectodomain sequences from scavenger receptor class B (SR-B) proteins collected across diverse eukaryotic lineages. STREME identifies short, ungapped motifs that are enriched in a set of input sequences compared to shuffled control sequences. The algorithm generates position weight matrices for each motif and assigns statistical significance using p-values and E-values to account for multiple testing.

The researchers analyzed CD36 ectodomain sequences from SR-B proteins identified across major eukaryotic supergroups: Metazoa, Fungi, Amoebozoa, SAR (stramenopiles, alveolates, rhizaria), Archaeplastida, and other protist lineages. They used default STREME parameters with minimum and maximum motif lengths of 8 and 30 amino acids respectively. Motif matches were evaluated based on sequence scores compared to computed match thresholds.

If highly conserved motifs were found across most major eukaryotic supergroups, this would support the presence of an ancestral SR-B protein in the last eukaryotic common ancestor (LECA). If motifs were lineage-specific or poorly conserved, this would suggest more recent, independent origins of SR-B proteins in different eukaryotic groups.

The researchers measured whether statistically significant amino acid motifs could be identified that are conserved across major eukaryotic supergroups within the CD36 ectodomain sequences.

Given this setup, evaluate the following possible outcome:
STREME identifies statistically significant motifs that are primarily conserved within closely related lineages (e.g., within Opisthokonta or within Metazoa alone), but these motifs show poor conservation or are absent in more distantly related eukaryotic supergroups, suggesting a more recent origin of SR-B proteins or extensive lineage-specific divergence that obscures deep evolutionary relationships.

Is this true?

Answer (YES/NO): NO